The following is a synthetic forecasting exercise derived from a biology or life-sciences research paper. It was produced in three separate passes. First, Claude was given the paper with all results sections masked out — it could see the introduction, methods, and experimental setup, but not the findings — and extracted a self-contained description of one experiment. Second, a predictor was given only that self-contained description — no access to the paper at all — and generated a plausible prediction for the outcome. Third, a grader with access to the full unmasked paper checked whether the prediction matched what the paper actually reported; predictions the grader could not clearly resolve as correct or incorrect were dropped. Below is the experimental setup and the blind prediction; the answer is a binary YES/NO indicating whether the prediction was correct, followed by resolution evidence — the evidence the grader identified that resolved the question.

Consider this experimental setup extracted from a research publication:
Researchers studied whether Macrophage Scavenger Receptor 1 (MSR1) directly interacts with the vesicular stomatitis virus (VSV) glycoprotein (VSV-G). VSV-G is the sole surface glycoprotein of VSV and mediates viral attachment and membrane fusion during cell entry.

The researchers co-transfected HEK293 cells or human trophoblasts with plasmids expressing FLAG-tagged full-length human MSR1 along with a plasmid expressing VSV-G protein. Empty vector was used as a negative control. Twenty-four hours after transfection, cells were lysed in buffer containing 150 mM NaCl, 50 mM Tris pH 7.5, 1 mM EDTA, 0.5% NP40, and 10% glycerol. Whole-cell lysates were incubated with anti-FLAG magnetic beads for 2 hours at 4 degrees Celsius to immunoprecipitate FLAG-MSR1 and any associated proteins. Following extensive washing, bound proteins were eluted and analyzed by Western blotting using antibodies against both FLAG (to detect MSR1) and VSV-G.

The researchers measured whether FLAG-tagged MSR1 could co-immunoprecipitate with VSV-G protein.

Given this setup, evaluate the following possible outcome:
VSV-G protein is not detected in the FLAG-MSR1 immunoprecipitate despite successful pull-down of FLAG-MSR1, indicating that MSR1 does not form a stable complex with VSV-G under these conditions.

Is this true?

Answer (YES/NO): NO